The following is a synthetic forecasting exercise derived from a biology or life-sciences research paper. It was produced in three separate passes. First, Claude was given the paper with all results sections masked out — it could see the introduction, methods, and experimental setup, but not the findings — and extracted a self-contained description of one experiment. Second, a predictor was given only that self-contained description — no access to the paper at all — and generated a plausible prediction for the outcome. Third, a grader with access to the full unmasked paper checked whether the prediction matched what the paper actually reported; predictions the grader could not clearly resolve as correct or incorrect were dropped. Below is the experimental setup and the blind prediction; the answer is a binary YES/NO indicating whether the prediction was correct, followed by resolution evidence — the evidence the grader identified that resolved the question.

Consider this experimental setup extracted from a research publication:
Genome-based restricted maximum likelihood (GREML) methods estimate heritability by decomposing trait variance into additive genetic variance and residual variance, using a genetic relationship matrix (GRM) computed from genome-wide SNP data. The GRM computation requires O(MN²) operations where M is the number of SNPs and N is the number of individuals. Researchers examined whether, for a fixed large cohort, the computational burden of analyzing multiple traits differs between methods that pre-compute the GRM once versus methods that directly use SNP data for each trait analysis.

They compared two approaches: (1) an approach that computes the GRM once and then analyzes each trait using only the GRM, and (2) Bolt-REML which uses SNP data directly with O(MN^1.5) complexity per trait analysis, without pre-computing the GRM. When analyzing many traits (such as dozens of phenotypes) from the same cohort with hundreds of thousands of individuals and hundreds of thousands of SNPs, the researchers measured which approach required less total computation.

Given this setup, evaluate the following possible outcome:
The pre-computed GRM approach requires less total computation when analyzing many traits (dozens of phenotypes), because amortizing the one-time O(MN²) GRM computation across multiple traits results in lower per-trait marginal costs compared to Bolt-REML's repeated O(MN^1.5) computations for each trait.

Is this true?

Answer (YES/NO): YES